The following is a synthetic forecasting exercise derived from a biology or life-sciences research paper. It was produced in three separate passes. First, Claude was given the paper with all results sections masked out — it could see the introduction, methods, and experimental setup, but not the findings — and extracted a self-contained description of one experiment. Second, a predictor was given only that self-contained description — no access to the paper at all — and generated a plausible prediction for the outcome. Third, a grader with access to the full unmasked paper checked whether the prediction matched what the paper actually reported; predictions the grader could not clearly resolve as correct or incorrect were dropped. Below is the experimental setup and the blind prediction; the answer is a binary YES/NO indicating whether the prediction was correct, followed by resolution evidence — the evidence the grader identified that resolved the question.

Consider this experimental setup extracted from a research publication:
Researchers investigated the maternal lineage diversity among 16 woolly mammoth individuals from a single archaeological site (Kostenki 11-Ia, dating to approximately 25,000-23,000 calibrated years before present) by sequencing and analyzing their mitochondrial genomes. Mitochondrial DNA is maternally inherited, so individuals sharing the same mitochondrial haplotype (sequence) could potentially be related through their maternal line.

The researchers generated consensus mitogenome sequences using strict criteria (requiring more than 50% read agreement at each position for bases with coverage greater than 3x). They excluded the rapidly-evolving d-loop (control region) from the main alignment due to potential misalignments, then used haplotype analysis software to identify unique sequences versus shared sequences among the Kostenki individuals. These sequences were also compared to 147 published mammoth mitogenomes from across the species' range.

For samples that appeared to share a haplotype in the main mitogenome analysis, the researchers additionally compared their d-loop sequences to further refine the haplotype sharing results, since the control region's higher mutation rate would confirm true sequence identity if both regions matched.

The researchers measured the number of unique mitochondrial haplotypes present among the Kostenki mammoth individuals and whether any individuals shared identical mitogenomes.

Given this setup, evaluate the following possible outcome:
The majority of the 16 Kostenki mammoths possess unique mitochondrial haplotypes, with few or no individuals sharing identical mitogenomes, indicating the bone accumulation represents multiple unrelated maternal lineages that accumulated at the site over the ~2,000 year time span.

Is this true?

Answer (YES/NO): NO